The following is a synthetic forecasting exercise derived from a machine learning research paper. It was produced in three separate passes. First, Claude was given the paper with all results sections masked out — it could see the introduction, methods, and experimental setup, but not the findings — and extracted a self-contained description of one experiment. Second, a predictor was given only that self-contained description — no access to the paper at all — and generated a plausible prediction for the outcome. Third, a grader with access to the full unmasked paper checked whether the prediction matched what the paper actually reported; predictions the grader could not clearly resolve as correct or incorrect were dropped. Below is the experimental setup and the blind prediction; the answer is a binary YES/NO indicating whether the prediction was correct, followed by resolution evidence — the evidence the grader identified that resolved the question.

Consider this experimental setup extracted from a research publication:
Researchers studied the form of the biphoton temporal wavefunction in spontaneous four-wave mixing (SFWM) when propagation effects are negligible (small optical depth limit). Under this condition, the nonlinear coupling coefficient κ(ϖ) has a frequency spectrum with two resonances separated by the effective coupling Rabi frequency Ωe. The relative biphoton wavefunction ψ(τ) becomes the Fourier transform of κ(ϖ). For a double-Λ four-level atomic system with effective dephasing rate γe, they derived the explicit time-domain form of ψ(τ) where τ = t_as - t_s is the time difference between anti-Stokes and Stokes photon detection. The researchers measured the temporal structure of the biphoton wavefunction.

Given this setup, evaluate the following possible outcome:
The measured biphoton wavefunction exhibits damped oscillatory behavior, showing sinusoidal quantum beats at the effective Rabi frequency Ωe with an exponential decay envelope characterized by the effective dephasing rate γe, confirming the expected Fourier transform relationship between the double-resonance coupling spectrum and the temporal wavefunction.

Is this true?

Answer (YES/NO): YES